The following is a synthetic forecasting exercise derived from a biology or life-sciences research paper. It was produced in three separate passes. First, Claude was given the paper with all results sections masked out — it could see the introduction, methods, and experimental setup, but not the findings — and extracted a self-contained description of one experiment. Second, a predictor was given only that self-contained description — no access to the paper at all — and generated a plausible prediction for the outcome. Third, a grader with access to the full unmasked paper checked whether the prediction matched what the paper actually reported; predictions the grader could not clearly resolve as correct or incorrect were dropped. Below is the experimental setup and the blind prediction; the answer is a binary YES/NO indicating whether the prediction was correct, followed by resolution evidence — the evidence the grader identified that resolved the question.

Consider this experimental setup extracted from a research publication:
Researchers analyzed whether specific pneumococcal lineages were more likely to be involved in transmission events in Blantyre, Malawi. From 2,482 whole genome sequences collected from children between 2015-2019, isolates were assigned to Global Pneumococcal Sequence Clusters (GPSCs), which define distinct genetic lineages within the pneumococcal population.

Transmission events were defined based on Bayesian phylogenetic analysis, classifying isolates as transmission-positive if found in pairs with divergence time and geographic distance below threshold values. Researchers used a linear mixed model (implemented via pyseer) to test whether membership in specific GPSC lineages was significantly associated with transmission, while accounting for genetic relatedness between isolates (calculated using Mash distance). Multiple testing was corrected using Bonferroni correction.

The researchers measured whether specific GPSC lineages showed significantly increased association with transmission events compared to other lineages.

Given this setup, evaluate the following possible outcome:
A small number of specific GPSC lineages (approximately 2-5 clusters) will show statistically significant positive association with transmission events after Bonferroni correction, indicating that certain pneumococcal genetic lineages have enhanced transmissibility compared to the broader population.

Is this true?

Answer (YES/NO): NO